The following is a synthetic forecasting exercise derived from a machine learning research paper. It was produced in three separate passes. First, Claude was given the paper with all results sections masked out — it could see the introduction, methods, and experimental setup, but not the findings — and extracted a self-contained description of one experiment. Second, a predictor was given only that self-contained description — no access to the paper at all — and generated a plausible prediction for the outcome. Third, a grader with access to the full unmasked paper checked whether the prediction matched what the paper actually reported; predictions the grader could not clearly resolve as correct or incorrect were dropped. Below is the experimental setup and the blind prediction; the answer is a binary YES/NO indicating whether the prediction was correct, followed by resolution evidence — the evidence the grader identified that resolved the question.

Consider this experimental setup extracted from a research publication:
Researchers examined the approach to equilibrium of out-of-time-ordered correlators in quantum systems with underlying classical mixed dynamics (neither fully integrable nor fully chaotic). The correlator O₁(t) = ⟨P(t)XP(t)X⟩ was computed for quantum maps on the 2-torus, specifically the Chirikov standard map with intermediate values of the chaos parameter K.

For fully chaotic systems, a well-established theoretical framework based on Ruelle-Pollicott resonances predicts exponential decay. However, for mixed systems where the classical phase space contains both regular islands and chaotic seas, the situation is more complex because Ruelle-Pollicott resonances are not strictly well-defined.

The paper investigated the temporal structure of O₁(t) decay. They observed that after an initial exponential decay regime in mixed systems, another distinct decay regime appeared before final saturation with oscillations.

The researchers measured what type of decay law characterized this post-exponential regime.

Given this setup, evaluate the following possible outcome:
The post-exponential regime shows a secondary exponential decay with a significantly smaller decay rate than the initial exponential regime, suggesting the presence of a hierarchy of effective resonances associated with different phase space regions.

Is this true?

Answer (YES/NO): NO